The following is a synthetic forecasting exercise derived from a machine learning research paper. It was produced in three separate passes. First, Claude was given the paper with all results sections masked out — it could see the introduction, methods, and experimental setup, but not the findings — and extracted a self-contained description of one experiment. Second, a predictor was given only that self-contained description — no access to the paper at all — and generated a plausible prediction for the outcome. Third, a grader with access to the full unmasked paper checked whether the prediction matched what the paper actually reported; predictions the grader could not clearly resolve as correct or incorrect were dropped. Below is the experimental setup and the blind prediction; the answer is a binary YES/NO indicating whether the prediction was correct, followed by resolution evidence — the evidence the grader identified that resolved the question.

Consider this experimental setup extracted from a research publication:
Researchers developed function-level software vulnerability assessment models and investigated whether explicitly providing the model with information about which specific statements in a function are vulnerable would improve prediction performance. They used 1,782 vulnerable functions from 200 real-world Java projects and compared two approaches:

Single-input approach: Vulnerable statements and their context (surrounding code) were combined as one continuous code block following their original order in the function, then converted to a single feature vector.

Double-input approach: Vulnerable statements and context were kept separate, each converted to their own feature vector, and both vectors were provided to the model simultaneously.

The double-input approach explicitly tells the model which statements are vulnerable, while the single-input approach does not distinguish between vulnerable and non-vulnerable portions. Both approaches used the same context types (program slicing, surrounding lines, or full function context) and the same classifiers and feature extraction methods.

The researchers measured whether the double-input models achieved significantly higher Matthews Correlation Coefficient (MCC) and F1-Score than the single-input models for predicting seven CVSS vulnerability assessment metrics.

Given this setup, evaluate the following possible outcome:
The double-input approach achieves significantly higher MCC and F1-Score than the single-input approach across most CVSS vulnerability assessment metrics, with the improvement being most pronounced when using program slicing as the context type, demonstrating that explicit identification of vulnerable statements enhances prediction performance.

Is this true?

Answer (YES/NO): NO